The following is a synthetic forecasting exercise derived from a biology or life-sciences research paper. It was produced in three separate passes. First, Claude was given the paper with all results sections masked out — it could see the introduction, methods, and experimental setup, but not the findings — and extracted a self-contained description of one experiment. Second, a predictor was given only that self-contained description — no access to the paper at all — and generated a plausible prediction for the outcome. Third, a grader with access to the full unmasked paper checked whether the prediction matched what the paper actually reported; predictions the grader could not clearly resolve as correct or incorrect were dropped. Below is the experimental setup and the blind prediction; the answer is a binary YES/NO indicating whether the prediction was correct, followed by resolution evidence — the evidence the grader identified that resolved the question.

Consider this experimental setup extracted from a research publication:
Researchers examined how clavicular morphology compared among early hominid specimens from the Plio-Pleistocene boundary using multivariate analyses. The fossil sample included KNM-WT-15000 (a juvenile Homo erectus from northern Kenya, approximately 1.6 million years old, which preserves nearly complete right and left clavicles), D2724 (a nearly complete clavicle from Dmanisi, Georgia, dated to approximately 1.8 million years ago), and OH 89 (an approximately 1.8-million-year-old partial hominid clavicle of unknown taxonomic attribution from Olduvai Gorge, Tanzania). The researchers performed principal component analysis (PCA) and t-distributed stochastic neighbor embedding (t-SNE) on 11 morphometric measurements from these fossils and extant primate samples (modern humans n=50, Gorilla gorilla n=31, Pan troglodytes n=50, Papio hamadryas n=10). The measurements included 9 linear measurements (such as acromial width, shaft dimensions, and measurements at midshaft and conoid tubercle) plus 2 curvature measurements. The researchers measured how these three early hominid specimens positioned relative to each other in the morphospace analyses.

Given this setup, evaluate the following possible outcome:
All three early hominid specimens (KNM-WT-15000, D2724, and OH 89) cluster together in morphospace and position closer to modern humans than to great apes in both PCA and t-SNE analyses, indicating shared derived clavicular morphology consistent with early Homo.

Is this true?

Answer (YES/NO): NO